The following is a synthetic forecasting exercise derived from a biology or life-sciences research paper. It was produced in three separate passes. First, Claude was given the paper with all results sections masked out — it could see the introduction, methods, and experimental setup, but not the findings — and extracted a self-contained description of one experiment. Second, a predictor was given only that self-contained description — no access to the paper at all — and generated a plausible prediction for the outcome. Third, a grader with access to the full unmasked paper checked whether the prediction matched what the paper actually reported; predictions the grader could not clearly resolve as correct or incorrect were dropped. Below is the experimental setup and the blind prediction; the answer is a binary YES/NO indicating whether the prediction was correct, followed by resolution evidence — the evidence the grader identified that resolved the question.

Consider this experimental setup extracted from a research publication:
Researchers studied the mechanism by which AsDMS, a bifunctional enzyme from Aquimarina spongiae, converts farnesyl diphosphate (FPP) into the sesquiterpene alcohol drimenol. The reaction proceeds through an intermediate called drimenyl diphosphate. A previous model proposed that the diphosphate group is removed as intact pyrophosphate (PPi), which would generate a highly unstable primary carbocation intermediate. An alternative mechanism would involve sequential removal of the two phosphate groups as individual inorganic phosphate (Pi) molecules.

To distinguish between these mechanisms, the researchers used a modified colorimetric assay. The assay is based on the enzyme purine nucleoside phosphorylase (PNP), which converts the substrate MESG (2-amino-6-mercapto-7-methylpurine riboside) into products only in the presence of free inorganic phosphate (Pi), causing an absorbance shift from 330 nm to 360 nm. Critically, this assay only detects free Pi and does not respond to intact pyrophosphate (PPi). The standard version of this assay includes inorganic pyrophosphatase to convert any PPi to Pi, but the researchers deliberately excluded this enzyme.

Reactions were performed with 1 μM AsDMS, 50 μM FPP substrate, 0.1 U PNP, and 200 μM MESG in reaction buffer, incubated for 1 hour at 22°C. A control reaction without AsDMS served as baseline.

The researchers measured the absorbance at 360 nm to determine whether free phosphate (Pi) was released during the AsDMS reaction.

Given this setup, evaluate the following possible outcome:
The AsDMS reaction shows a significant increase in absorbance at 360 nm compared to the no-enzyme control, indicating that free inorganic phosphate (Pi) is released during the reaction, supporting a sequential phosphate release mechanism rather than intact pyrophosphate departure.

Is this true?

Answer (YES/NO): YES